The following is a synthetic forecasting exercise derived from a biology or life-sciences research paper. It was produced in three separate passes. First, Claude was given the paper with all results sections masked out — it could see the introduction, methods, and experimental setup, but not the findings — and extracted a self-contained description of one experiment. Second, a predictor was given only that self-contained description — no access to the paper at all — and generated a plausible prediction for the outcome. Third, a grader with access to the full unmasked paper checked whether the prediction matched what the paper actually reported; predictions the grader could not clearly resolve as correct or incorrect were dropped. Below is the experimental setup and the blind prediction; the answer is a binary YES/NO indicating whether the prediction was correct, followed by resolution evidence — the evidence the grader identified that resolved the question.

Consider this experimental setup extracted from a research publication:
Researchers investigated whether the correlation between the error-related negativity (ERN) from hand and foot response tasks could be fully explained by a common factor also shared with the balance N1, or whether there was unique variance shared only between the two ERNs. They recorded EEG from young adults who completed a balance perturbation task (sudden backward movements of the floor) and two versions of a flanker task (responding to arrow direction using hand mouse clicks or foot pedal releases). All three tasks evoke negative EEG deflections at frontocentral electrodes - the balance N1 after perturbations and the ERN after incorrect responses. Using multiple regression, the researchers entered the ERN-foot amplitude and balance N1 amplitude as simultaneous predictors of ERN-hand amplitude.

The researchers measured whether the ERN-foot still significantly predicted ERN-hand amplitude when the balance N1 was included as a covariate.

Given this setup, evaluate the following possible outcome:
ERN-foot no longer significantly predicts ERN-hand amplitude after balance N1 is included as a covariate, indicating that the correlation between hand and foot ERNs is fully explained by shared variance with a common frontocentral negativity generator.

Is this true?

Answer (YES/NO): NO